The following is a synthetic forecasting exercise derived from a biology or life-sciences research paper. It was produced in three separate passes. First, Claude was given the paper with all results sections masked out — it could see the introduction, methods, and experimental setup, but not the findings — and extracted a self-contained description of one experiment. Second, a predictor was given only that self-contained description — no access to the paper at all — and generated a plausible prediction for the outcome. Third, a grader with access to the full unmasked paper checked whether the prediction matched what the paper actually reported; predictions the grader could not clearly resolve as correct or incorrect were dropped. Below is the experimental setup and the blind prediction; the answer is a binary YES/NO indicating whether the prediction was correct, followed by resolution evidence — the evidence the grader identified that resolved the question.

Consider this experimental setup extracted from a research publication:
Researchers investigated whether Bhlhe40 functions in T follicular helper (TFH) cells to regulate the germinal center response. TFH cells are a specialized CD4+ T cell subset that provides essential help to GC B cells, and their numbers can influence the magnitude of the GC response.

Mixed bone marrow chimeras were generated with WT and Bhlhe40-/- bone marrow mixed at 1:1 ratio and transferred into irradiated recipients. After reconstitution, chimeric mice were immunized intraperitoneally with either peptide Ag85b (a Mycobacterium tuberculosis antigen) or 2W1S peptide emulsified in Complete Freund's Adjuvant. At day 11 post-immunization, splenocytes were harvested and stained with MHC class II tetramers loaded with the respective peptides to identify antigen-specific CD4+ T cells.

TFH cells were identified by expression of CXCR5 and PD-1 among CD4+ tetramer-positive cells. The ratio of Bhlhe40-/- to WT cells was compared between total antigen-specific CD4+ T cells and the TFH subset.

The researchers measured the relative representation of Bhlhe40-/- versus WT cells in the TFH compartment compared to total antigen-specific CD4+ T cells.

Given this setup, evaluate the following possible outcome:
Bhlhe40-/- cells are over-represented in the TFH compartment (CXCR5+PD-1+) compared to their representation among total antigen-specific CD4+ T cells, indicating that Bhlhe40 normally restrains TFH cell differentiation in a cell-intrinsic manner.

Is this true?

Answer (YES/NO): YES